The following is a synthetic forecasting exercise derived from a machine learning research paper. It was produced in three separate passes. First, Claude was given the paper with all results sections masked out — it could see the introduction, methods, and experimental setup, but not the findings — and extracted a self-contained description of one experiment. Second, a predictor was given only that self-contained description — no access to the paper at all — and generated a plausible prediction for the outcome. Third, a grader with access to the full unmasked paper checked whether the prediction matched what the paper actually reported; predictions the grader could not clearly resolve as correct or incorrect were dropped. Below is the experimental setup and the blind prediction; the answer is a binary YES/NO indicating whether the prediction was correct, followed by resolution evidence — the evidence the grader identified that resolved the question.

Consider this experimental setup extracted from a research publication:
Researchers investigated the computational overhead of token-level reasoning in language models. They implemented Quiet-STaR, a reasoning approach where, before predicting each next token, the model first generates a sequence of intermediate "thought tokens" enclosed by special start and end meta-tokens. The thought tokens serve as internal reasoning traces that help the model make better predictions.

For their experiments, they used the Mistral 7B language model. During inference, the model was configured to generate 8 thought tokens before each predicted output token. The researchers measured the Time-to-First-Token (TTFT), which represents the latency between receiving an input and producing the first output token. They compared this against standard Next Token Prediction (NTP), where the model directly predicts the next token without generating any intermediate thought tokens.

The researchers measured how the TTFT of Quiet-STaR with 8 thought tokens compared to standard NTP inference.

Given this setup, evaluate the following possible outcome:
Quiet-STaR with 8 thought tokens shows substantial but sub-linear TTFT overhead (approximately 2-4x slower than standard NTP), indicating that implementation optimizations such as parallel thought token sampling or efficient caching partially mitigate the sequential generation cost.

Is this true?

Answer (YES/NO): NO